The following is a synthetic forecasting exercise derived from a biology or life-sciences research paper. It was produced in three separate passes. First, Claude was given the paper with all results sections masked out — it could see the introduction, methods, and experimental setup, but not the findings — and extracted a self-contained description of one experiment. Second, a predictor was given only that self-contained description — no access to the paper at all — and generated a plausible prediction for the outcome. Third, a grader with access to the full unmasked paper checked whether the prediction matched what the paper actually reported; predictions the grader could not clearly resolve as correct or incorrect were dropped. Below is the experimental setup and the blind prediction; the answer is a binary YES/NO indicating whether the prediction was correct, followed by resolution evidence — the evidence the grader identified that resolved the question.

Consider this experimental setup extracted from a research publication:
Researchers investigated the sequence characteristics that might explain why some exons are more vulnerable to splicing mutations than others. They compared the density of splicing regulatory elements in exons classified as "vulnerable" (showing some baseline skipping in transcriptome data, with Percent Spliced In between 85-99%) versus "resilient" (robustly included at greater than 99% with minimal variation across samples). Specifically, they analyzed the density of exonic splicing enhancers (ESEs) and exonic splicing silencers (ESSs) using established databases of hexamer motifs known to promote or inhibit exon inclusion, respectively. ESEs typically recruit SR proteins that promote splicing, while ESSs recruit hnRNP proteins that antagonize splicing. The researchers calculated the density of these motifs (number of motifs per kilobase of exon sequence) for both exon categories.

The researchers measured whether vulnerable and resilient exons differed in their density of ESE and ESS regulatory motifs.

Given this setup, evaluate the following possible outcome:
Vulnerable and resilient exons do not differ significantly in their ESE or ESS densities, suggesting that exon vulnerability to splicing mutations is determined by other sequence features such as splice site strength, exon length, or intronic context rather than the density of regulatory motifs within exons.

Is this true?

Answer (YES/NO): NO